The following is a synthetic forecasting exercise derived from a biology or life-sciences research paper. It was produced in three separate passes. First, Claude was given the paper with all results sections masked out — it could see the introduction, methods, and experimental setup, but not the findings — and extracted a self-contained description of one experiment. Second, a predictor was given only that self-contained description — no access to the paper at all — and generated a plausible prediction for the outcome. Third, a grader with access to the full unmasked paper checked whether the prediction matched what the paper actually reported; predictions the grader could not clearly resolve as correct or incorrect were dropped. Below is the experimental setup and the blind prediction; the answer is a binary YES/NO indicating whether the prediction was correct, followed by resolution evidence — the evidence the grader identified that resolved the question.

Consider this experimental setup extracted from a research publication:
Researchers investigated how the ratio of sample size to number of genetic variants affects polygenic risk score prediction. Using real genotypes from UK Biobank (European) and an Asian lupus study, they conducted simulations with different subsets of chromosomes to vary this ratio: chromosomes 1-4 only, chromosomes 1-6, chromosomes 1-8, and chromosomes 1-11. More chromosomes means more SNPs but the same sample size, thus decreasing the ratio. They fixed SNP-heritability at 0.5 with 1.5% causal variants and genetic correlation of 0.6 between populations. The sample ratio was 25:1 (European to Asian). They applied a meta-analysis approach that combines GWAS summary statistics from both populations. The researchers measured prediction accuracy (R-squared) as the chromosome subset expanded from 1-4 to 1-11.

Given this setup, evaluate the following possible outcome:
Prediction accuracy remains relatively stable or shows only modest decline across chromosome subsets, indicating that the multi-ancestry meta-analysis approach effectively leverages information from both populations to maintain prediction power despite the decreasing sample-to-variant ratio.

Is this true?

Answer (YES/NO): NO